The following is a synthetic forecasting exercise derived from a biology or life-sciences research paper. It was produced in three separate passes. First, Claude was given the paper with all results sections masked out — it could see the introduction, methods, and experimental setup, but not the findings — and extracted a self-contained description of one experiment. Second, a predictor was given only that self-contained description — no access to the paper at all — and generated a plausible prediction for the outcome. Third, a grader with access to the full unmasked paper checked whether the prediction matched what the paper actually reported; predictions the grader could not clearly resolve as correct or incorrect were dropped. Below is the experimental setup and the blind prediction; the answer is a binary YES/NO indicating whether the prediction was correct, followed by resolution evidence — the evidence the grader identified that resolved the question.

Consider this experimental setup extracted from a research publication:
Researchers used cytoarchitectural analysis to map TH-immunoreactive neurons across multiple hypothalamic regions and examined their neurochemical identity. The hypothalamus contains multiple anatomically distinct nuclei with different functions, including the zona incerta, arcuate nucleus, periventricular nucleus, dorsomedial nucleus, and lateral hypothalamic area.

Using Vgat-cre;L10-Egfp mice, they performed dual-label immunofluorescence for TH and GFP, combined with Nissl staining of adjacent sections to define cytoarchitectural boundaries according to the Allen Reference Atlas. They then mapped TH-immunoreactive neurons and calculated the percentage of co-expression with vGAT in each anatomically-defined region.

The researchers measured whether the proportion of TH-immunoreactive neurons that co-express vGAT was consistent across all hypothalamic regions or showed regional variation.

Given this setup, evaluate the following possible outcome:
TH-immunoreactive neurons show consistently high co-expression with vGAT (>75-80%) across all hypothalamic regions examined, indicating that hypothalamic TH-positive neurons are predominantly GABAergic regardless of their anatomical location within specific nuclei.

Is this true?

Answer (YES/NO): NO